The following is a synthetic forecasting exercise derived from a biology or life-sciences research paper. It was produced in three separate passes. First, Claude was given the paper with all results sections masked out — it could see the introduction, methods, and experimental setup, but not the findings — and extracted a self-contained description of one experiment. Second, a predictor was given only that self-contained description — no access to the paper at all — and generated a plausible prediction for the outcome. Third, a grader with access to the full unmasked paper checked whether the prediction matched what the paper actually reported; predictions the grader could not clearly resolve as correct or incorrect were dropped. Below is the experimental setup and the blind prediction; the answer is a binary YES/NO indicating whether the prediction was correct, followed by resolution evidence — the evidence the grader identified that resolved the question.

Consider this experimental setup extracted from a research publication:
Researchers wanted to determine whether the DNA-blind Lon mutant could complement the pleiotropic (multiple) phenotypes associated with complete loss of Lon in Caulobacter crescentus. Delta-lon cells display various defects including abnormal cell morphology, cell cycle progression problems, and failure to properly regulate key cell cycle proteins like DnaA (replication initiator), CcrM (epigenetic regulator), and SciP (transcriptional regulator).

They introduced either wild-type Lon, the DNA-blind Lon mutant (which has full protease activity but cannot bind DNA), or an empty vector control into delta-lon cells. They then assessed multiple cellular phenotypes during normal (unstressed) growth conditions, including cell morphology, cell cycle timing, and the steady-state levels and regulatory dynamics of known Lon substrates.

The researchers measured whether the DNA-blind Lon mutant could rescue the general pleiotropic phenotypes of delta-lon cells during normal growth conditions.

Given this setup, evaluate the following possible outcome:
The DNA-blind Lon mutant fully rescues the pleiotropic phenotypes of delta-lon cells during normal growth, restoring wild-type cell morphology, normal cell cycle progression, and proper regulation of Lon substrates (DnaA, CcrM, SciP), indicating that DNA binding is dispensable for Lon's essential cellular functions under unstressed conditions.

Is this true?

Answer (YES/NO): NO